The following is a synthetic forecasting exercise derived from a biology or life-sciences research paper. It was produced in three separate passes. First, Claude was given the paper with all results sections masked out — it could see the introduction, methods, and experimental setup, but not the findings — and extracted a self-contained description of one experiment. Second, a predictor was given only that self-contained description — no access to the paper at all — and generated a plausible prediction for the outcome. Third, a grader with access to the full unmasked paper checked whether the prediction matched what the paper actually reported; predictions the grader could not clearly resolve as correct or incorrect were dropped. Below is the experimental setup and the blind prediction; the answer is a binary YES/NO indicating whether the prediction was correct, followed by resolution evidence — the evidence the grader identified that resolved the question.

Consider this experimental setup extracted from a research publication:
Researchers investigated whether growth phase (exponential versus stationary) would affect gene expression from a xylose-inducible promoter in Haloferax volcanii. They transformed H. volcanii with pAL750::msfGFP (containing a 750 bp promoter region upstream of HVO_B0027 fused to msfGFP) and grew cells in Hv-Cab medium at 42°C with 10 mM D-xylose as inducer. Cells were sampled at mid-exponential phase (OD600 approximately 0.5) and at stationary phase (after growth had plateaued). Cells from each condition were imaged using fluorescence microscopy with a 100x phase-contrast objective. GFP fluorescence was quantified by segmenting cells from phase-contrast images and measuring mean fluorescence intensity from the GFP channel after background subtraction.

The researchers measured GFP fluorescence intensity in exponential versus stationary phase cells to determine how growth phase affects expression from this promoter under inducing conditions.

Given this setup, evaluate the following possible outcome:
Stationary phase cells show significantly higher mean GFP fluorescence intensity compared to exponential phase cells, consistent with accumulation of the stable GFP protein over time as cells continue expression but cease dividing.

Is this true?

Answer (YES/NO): NO